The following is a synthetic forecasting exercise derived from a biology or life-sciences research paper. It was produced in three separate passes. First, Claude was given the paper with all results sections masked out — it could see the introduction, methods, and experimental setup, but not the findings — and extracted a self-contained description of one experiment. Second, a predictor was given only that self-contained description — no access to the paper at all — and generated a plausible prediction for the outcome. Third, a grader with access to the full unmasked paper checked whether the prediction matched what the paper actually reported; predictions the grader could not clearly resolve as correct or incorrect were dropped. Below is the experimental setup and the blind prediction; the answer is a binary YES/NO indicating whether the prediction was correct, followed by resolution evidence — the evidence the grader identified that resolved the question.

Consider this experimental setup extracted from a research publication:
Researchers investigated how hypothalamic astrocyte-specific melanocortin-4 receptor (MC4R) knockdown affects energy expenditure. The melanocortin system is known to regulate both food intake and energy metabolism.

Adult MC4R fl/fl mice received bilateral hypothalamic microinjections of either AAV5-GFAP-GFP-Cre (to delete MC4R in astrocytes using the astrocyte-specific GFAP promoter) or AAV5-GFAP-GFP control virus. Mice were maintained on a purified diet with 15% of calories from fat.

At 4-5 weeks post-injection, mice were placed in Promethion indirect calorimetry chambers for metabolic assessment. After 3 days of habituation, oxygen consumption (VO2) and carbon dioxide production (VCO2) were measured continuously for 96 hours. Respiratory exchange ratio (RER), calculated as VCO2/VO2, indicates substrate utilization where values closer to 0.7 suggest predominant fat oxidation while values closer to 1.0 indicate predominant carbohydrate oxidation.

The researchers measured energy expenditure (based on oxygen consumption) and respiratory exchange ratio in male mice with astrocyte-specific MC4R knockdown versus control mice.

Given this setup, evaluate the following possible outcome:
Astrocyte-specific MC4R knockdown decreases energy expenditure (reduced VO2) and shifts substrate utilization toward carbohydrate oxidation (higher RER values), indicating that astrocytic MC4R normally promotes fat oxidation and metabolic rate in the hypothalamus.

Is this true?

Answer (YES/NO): NO